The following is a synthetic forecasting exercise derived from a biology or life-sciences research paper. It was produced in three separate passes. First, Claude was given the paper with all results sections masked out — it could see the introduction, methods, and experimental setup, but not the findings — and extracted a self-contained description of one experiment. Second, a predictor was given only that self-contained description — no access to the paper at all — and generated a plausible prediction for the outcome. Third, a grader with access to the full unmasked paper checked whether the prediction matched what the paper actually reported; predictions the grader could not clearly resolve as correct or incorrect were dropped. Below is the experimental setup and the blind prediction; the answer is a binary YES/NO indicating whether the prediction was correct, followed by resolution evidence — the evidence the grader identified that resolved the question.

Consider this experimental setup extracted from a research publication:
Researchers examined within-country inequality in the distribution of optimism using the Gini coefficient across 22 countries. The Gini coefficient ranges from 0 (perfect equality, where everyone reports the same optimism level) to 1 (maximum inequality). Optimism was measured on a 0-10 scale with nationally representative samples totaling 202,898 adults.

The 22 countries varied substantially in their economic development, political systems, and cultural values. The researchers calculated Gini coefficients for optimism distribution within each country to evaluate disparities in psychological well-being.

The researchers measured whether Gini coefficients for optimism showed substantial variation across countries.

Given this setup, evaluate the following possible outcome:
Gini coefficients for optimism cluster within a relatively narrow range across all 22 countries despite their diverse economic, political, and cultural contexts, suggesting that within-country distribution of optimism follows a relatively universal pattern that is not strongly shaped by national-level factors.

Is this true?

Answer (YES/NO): NO